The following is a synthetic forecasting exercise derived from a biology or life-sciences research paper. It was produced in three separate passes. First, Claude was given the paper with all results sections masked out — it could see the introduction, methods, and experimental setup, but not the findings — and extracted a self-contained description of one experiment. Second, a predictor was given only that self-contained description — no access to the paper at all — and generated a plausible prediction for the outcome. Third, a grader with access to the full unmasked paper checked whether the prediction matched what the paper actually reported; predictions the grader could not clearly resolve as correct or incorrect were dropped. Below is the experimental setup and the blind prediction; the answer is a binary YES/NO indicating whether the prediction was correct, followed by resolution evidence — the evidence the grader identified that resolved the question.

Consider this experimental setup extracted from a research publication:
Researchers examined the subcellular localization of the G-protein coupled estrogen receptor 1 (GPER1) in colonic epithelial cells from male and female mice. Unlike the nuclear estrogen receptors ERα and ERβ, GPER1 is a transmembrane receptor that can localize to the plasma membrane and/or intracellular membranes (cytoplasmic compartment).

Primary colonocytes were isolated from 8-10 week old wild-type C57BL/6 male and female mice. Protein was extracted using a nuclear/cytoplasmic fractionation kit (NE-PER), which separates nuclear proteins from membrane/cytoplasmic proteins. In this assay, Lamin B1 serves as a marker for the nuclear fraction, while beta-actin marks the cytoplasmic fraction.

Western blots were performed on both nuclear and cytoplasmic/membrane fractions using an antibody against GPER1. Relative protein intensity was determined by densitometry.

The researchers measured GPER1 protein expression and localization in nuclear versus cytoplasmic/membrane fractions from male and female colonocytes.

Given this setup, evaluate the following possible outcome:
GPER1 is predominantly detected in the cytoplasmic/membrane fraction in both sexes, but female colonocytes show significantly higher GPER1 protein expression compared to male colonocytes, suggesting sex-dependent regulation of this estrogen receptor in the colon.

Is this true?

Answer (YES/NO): NO